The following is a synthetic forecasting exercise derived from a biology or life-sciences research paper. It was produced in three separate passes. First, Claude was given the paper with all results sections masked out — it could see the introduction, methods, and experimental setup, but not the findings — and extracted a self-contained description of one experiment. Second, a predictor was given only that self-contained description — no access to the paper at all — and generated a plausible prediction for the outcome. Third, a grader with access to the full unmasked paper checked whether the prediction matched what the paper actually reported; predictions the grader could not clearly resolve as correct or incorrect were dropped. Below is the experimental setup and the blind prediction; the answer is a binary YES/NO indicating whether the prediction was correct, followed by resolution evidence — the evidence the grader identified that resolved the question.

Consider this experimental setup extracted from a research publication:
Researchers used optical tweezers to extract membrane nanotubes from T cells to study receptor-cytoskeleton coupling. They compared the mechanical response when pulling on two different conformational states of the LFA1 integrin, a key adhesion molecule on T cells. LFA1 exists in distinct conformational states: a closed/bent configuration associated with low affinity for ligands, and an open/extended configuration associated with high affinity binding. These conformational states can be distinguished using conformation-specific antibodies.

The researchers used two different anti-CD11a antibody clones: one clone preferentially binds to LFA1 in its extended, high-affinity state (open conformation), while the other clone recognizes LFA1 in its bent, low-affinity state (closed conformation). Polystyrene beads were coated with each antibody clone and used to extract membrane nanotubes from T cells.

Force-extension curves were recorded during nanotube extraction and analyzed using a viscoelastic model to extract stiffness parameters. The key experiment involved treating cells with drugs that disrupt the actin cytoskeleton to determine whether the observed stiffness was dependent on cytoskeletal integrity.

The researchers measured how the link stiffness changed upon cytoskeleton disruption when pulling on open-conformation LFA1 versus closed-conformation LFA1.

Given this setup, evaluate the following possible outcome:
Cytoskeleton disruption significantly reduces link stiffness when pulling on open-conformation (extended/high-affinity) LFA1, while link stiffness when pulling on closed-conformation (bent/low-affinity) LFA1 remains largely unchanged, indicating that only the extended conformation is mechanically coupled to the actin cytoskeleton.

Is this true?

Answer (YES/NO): YES